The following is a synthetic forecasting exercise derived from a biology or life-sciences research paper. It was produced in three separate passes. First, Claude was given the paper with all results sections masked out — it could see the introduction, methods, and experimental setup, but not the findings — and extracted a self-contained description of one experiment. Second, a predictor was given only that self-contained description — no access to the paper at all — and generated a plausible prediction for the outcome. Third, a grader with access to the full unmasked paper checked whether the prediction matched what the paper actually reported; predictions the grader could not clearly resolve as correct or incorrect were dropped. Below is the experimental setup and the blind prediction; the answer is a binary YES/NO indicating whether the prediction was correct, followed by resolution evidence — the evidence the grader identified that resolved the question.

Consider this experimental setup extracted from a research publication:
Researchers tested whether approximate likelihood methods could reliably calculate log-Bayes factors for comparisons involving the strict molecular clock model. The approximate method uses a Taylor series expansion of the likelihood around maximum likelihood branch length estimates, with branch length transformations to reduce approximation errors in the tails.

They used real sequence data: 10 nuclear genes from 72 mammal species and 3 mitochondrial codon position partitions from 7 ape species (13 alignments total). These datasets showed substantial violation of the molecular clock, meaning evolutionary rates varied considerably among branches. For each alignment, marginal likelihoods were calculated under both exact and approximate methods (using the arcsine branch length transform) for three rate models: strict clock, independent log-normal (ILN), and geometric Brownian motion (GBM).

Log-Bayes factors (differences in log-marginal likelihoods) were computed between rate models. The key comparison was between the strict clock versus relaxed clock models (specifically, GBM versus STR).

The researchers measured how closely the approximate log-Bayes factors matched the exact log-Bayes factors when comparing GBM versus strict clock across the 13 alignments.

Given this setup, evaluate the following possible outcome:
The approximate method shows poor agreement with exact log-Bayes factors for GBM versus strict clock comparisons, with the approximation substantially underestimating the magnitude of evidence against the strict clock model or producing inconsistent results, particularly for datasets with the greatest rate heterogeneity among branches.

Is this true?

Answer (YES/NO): YES